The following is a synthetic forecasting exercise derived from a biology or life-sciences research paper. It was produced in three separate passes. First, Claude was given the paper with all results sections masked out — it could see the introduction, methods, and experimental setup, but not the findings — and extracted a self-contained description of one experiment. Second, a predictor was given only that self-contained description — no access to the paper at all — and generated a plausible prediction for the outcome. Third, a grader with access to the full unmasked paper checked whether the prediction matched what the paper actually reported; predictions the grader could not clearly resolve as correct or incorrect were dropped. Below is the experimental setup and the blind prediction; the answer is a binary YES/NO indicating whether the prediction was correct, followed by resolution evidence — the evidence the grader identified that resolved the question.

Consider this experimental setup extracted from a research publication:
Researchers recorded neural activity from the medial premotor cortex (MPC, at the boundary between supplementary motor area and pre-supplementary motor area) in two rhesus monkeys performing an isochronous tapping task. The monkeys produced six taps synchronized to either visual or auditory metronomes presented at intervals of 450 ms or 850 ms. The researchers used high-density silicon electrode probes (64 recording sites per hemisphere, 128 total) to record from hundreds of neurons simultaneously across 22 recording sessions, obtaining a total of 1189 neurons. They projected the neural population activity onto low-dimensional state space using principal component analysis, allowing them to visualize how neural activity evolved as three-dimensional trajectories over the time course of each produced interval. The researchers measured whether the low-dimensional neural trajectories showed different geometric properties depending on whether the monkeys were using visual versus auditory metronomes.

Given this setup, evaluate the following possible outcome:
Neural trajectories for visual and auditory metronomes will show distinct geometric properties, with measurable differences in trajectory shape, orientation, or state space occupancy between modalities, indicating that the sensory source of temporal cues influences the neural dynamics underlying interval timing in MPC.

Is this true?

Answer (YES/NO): YES